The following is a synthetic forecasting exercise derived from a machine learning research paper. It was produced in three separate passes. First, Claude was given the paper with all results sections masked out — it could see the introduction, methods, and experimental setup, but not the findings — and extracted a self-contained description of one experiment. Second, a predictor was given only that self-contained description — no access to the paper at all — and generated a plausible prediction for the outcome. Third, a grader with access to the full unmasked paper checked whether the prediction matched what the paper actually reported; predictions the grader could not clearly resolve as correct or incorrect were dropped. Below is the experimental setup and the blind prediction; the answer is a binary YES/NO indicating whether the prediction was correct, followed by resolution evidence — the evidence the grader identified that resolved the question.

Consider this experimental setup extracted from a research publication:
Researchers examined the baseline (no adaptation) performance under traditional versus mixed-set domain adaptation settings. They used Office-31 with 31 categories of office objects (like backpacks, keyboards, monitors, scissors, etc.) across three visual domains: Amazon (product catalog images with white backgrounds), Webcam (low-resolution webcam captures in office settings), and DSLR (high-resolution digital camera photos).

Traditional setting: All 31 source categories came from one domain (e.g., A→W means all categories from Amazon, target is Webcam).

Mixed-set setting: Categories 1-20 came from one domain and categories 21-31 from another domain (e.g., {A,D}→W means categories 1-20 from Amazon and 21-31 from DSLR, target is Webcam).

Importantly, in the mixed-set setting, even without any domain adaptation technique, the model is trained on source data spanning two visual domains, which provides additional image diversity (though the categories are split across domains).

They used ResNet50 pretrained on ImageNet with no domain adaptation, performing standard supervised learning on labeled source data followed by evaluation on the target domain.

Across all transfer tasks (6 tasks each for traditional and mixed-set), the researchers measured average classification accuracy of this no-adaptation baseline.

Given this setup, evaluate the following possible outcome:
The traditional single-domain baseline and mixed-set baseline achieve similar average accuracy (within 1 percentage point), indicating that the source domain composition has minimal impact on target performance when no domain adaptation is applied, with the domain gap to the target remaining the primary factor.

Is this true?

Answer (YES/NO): NO